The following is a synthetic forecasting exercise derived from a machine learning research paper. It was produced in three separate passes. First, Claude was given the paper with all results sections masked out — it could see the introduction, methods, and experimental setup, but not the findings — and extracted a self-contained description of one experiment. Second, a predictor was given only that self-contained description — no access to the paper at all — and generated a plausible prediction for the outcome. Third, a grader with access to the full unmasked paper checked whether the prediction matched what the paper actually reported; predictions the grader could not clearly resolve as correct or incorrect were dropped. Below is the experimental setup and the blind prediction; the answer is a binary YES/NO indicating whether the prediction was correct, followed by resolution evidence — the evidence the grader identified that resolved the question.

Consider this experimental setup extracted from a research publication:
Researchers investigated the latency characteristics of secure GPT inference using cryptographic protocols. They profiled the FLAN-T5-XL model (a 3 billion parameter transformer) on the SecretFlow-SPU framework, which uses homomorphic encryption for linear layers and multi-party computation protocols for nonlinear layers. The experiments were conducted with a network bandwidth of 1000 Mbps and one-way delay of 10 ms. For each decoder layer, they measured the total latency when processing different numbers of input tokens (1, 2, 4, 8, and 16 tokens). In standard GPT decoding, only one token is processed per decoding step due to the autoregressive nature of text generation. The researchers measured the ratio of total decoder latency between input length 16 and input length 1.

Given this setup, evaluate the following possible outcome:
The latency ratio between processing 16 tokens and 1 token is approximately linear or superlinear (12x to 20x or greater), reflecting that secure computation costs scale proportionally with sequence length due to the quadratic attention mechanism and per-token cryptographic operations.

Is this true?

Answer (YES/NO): NO